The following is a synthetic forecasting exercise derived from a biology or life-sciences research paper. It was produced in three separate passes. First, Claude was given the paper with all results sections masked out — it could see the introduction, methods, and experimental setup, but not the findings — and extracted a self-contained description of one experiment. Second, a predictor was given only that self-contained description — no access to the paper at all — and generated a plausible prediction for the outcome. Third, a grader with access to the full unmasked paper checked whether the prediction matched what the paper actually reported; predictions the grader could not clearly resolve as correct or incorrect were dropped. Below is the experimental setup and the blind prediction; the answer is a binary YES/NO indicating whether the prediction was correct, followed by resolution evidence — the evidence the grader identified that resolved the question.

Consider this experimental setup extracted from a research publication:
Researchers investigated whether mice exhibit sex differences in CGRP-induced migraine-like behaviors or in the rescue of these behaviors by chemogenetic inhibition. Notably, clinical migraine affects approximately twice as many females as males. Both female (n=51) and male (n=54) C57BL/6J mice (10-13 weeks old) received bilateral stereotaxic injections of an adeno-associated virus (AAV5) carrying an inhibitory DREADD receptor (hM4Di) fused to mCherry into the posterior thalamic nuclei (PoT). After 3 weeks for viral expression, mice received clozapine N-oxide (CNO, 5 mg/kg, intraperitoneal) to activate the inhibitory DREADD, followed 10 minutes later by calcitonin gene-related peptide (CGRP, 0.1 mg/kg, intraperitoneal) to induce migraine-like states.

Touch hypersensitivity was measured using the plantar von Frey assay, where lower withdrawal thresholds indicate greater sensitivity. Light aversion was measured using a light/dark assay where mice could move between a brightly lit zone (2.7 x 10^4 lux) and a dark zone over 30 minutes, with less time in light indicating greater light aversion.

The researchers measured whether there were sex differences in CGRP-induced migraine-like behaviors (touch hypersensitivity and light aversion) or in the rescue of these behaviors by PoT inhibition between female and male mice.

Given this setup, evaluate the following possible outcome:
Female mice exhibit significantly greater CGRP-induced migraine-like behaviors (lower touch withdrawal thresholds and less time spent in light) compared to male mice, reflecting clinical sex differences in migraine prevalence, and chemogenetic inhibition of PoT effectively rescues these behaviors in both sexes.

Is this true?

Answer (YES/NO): NO